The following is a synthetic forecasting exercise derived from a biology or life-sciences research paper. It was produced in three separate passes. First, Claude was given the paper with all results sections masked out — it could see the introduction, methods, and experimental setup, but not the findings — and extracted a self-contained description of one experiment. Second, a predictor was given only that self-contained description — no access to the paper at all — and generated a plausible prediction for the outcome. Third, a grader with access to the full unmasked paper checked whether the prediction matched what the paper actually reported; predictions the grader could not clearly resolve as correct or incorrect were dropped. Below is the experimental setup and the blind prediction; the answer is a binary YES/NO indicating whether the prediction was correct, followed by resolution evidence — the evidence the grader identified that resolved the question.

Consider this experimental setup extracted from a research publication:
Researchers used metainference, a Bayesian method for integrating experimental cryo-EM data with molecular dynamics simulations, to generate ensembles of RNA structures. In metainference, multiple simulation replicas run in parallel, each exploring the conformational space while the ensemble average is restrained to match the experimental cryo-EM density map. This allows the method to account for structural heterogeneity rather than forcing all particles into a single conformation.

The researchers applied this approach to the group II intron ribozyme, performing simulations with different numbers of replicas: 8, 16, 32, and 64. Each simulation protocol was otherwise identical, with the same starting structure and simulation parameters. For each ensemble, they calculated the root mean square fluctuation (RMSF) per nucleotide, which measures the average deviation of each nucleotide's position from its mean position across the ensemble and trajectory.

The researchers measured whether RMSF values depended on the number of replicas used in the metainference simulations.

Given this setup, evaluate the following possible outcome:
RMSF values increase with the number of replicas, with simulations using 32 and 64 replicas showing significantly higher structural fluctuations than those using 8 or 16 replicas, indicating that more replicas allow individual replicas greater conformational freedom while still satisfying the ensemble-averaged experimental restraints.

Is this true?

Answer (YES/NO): NO